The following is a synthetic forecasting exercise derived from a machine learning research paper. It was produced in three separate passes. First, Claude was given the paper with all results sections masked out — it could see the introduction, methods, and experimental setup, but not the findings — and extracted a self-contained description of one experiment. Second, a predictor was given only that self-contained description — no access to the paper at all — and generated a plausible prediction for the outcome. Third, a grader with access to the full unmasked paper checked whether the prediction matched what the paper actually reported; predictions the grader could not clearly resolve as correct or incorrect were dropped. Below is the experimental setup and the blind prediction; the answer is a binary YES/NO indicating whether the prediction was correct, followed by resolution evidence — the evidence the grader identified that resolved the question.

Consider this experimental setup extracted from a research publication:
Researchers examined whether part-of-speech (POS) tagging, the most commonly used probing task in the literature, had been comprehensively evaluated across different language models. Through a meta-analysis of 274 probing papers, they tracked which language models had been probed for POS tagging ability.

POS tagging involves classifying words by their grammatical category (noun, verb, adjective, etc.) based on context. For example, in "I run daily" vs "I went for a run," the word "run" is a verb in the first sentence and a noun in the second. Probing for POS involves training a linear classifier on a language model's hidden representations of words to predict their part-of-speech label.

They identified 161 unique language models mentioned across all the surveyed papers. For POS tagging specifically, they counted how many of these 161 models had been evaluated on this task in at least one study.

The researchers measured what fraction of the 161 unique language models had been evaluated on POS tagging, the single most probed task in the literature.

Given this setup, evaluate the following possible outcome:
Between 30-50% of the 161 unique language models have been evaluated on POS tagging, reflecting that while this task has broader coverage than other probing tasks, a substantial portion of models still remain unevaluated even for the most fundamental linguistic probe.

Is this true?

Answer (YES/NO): NO